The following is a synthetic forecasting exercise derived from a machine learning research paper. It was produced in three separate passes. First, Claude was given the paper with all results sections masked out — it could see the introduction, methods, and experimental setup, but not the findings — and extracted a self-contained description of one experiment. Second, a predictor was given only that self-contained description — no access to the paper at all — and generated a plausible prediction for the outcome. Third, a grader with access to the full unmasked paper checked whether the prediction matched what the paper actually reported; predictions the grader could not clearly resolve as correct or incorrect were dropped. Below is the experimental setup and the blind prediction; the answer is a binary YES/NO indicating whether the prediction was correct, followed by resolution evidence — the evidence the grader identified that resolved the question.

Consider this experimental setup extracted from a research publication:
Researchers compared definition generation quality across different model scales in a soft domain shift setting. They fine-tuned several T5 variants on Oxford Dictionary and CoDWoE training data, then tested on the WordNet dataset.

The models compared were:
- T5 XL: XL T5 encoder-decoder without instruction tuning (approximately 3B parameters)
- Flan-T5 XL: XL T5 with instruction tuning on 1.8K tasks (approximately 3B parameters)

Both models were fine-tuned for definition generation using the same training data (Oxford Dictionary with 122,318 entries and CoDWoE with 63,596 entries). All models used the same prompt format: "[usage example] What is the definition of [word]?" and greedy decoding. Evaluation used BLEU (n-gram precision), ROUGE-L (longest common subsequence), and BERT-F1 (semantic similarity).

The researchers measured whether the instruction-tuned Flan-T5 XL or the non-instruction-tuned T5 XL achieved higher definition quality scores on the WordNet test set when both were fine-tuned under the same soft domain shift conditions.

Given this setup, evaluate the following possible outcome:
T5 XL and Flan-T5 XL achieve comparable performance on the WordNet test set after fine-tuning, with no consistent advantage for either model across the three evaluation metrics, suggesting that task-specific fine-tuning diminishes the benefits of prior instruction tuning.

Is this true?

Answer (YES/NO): NO